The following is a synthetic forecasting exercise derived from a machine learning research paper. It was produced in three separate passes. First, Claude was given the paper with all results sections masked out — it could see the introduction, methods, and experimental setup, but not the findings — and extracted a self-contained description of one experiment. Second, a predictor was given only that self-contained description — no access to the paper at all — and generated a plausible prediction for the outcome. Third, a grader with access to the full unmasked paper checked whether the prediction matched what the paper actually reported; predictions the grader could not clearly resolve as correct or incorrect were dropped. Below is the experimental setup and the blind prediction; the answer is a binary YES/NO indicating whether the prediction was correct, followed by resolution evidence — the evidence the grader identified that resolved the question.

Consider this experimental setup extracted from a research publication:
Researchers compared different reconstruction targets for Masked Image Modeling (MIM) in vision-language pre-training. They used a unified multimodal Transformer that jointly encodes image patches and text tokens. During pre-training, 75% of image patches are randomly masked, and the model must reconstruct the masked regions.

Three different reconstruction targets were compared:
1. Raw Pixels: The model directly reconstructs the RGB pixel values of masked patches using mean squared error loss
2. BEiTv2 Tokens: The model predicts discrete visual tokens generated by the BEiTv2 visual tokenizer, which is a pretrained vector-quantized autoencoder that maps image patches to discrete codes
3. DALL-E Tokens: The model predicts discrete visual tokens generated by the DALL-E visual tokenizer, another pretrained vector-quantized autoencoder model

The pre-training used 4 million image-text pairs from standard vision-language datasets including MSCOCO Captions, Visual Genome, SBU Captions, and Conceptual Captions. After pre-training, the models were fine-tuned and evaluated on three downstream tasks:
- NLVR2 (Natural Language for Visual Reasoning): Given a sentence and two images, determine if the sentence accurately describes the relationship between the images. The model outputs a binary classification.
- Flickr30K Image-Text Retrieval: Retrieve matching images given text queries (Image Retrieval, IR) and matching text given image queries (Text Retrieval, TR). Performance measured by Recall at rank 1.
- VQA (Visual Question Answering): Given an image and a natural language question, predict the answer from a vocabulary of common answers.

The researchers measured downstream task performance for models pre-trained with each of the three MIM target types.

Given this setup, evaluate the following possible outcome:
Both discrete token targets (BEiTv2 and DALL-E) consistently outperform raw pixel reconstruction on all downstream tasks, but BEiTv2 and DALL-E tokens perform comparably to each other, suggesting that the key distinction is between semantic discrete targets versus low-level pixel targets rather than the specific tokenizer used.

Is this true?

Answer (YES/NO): NO